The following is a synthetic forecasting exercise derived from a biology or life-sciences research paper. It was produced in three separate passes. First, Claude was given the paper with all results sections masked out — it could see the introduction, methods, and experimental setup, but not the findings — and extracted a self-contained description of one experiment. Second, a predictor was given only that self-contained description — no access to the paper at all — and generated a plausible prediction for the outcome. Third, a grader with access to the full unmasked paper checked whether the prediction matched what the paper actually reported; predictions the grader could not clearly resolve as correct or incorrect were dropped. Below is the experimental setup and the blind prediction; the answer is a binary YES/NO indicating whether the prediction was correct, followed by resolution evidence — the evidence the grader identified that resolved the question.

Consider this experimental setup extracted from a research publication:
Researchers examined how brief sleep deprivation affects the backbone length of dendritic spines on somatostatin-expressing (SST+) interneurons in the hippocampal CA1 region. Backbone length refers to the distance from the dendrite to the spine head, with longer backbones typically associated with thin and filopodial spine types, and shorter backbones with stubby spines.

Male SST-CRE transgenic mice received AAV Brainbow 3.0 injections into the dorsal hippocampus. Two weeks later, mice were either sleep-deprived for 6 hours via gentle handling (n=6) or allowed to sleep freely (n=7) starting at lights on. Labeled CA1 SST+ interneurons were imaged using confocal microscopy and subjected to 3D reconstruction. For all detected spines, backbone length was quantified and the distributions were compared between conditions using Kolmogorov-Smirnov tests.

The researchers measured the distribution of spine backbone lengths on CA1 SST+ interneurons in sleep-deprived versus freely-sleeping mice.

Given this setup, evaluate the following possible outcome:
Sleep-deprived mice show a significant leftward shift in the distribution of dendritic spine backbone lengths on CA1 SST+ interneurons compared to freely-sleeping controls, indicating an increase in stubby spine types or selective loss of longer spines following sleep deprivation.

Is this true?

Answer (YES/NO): NO